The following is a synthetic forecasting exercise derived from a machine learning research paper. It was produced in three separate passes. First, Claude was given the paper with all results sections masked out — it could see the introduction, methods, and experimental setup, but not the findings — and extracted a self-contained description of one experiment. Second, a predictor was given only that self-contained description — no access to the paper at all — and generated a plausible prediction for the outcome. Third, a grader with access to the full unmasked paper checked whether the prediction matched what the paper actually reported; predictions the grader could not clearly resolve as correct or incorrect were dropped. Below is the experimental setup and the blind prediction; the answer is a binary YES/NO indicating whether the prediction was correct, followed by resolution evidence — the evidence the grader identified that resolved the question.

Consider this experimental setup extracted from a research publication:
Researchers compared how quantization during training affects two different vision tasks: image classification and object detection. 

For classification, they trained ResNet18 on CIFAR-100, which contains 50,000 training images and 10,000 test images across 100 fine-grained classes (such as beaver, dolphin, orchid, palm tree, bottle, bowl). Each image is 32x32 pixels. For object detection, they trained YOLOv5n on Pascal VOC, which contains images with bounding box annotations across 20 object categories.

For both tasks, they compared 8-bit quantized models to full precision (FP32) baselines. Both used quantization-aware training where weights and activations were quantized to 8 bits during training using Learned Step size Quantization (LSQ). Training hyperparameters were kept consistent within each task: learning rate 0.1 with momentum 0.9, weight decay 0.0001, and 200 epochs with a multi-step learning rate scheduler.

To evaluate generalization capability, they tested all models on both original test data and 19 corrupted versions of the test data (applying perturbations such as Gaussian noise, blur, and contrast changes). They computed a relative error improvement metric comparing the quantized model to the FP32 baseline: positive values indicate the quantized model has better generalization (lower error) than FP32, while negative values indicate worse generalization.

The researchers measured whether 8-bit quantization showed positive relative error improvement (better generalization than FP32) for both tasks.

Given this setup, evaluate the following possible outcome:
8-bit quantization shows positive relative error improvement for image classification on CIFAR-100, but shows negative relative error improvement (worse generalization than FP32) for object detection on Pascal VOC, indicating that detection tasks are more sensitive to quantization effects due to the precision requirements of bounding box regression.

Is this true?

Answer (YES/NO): NO